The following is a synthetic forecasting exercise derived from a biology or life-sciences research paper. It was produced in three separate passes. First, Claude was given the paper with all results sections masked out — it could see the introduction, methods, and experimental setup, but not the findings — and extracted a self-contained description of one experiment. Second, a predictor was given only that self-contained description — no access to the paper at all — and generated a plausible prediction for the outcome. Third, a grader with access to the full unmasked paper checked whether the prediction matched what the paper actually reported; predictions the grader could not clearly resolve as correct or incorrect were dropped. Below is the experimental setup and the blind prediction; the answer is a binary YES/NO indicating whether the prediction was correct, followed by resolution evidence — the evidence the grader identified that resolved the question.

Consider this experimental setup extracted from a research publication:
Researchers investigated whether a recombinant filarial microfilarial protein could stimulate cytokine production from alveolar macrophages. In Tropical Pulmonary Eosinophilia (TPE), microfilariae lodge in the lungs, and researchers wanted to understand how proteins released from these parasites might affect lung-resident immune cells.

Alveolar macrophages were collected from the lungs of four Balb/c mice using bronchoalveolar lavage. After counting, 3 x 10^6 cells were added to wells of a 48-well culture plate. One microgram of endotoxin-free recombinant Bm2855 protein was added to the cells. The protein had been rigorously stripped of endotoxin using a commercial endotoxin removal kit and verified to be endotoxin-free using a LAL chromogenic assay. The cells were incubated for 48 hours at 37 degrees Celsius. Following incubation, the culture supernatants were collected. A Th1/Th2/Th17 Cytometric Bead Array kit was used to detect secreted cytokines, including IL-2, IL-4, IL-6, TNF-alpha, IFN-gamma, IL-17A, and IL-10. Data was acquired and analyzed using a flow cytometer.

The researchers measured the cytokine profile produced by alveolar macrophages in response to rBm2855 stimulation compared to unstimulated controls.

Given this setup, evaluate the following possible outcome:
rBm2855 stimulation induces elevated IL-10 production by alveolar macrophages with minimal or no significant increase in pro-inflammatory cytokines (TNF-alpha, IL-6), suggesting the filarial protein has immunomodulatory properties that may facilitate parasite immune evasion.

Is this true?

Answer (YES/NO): NO